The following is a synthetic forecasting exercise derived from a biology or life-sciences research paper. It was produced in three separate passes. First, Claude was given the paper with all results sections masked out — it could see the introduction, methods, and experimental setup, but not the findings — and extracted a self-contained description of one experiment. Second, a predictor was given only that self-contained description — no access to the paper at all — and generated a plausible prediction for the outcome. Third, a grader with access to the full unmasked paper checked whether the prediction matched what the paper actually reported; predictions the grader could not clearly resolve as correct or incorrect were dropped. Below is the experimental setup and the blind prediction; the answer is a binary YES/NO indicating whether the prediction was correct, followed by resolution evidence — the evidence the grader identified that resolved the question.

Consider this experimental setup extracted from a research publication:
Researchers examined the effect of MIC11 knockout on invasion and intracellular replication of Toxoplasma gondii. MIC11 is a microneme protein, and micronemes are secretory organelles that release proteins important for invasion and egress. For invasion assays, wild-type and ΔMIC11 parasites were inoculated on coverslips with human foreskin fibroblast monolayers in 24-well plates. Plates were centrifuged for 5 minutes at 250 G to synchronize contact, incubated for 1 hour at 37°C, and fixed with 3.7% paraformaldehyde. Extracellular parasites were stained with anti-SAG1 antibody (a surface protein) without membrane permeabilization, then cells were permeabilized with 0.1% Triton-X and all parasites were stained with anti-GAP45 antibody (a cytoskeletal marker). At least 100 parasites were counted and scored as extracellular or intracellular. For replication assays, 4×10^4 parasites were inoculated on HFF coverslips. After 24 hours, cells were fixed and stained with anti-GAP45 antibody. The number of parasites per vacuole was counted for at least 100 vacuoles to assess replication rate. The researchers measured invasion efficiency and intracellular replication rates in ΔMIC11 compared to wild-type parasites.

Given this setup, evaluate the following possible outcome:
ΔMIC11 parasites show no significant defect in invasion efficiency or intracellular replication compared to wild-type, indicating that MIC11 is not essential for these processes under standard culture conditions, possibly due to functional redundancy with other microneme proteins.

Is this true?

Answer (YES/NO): YES